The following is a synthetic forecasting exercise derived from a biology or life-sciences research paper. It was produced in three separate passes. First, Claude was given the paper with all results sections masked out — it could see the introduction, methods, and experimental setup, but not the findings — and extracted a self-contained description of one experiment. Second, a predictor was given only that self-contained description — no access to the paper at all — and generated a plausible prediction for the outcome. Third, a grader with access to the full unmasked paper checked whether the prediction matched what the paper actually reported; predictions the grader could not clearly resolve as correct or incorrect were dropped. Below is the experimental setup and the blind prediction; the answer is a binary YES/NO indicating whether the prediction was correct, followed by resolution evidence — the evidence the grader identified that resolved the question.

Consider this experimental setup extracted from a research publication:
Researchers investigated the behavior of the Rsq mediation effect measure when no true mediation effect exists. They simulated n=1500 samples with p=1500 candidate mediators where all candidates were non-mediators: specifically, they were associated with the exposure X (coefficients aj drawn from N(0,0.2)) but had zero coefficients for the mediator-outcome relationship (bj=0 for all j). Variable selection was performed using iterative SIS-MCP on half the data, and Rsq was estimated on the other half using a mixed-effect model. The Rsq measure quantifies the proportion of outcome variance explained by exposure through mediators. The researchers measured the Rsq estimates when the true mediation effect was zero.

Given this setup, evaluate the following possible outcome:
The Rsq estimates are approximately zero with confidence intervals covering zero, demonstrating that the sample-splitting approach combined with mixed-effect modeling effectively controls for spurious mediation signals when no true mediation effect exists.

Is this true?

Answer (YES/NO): YES